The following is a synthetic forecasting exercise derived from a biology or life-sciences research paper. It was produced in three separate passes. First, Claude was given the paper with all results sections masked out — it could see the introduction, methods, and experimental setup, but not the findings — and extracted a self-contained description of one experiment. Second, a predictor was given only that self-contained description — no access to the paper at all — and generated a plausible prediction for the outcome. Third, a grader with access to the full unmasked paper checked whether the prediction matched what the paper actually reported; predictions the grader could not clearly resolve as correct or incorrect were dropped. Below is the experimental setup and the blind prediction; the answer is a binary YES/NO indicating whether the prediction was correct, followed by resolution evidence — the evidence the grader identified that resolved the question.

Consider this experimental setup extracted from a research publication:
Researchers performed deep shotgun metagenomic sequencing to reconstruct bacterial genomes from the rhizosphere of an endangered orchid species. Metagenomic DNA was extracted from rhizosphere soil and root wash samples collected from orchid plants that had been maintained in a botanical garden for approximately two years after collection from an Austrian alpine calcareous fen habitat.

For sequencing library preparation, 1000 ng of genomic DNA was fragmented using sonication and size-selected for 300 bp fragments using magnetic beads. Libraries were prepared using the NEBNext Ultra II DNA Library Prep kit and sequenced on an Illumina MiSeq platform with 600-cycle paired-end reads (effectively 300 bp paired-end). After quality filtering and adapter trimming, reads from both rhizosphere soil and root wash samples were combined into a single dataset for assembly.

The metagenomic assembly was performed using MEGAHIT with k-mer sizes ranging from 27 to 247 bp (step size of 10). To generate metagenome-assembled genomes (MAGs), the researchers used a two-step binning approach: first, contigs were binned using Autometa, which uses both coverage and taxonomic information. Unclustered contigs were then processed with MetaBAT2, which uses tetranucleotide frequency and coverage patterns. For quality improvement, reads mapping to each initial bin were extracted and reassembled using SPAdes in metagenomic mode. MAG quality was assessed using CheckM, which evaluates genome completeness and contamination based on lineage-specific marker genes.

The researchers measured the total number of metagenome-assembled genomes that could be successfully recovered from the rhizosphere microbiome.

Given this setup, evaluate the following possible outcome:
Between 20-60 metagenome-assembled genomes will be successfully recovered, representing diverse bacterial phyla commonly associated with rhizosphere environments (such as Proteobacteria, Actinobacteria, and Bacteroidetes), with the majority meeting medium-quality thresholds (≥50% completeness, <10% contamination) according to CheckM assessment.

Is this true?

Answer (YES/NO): NO